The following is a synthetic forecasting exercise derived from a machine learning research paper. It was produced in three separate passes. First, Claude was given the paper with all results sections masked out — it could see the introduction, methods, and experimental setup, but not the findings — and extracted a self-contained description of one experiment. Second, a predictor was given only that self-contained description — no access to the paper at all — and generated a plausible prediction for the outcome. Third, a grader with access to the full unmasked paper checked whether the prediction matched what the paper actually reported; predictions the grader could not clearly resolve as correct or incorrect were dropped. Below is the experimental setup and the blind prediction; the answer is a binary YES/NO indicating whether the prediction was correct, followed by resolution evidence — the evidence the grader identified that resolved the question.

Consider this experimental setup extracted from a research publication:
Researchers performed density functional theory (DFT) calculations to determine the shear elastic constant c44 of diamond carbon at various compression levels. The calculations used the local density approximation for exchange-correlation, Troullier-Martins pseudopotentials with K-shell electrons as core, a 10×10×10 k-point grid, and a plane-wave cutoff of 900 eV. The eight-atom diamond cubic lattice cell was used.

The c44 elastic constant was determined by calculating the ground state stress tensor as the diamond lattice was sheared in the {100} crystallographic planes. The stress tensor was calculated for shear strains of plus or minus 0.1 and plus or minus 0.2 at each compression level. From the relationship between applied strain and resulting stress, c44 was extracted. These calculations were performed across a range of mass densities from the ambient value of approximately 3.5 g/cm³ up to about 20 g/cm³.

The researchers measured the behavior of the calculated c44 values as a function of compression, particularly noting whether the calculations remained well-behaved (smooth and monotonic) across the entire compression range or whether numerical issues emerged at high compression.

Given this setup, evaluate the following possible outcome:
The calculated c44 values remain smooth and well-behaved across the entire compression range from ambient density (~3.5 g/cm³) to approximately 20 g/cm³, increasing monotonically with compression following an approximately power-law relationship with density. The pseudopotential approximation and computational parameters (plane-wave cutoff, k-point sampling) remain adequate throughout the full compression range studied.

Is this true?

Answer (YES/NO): NO